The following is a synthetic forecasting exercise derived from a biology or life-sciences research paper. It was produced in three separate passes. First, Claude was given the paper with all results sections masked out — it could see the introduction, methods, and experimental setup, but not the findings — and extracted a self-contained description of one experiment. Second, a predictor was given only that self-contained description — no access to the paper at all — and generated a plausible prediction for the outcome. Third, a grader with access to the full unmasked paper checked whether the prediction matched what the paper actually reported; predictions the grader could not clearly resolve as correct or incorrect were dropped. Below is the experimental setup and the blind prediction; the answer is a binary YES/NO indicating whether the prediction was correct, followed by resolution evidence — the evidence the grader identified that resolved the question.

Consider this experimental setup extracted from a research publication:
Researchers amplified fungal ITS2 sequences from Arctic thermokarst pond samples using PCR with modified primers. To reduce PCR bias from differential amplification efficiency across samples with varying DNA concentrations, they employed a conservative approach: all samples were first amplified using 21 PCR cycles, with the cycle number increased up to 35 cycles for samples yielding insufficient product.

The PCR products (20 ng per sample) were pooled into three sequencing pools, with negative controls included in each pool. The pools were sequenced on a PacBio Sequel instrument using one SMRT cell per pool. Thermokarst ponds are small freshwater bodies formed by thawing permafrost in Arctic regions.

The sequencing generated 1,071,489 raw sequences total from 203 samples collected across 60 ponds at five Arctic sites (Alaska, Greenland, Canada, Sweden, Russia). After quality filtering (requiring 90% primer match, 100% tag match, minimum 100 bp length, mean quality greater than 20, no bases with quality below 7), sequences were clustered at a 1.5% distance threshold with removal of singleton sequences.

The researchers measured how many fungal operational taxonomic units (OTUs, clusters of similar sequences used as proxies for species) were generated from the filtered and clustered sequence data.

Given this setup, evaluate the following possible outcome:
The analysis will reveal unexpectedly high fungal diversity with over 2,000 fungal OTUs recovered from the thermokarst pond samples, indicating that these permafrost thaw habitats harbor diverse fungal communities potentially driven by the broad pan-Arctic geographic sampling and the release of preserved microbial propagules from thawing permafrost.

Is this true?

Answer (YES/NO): NO